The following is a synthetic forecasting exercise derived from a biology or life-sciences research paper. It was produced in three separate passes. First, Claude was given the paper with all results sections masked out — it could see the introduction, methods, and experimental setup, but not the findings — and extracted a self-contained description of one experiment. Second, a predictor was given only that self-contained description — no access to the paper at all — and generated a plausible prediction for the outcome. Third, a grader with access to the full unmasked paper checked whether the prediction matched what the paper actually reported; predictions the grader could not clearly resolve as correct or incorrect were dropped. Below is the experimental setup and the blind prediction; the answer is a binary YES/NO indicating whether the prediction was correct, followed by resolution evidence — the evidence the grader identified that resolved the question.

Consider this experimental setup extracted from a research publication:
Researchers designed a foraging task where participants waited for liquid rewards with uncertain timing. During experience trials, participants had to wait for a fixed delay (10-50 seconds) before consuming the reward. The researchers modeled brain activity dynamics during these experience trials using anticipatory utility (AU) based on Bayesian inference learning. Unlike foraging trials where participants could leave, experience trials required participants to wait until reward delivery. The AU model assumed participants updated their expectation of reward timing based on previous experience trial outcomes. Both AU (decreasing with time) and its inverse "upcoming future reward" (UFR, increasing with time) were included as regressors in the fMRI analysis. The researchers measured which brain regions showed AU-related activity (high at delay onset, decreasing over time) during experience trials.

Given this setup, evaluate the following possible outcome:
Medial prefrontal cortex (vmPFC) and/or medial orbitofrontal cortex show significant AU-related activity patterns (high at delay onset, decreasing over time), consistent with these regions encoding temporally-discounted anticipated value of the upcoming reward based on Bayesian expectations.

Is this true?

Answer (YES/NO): NO